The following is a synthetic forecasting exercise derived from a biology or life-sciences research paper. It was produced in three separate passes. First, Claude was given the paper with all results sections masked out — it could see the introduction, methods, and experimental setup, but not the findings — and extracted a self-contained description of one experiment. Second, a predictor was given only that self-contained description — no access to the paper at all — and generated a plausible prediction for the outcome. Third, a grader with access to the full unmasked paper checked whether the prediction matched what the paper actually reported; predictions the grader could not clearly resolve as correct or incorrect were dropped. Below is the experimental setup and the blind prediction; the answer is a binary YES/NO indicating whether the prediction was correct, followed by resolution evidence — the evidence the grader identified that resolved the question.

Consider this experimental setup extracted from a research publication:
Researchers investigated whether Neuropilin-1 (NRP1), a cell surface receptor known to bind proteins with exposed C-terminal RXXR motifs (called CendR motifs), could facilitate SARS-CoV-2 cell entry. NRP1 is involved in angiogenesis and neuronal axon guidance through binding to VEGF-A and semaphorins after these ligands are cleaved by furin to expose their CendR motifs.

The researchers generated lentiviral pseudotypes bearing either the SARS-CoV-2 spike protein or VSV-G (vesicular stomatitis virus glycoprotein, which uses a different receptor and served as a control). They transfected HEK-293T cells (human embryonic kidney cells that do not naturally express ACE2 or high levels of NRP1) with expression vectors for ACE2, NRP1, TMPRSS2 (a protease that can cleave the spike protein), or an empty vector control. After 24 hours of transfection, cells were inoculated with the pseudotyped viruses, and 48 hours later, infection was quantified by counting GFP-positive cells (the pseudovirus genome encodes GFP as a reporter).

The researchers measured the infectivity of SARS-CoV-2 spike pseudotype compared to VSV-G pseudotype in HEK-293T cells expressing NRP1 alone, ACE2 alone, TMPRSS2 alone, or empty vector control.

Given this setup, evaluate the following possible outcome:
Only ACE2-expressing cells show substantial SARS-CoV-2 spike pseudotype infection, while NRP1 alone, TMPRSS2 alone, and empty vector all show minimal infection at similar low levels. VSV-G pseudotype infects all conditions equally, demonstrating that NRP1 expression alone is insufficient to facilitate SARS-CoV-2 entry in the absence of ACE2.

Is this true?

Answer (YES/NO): NO